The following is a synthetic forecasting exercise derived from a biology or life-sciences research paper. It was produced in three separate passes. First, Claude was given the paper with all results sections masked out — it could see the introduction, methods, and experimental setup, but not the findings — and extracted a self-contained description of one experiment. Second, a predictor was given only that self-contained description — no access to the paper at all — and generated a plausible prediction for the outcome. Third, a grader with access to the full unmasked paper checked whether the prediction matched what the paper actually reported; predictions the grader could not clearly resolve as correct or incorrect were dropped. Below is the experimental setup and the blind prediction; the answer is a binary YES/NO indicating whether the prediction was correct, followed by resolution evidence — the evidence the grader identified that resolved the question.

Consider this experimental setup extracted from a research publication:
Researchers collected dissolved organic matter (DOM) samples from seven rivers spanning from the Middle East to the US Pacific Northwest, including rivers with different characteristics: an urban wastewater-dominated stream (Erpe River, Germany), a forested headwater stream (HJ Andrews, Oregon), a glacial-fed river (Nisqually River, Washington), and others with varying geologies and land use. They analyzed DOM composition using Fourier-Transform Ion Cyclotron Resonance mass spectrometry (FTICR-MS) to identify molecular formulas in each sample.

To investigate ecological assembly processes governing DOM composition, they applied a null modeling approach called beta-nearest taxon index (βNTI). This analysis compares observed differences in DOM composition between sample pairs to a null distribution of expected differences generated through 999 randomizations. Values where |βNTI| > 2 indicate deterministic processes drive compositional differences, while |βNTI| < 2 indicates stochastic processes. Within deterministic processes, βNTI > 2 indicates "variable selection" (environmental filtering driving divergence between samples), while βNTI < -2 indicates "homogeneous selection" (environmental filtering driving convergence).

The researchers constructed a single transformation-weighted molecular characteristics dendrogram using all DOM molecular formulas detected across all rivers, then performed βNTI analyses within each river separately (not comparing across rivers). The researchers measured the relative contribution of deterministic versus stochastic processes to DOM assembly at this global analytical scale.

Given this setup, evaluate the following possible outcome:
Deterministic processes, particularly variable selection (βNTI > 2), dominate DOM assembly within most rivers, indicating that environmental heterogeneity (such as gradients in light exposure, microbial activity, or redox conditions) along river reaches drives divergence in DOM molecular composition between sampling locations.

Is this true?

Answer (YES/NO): NO